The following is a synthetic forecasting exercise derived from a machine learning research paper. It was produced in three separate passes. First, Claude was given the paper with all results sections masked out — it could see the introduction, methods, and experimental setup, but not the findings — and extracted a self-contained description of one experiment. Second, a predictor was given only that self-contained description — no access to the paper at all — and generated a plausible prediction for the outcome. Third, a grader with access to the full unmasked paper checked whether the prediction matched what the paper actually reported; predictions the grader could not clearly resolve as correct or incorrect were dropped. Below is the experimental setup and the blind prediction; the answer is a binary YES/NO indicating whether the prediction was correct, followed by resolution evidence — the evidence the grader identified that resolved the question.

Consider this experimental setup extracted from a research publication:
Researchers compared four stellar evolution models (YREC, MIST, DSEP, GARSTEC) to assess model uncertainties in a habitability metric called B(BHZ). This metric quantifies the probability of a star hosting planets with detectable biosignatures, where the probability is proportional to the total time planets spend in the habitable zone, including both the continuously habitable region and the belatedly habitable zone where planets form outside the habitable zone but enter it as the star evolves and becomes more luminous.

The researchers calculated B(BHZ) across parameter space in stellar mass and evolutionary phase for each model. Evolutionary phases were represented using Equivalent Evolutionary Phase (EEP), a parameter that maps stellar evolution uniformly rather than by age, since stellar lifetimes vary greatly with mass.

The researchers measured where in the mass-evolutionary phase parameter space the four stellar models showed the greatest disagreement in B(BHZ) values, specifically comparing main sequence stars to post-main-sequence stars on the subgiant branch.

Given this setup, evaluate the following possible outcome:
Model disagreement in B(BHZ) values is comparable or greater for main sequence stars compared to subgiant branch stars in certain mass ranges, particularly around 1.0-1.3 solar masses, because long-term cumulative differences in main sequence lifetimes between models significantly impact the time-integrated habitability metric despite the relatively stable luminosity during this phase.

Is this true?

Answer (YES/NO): NO